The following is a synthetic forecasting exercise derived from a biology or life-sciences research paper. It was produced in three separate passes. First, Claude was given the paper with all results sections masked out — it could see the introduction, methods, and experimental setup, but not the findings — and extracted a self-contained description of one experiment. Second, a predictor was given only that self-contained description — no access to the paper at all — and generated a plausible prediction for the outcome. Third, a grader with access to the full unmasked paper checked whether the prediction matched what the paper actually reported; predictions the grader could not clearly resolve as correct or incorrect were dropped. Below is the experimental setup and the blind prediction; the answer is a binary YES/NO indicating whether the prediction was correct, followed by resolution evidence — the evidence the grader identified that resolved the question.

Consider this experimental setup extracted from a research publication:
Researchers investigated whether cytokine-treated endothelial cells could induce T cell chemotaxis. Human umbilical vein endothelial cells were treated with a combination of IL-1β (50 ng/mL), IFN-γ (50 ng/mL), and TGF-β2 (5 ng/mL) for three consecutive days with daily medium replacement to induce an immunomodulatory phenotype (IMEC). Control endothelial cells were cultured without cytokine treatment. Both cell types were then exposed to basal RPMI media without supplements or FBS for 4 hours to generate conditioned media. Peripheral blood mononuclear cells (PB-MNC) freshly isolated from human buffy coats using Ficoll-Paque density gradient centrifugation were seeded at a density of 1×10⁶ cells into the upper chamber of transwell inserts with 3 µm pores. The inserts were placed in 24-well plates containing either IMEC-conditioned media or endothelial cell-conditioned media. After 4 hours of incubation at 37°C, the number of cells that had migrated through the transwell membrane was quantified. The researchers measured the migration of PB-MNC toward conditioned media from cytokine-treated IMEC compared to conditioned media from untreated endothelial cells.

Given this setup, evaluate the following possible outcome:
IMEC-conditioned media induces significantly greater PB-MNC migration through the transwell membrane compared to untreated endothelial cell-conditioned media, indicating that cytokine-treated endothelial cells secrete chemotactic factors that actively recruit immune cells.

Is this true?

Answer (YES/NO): YES